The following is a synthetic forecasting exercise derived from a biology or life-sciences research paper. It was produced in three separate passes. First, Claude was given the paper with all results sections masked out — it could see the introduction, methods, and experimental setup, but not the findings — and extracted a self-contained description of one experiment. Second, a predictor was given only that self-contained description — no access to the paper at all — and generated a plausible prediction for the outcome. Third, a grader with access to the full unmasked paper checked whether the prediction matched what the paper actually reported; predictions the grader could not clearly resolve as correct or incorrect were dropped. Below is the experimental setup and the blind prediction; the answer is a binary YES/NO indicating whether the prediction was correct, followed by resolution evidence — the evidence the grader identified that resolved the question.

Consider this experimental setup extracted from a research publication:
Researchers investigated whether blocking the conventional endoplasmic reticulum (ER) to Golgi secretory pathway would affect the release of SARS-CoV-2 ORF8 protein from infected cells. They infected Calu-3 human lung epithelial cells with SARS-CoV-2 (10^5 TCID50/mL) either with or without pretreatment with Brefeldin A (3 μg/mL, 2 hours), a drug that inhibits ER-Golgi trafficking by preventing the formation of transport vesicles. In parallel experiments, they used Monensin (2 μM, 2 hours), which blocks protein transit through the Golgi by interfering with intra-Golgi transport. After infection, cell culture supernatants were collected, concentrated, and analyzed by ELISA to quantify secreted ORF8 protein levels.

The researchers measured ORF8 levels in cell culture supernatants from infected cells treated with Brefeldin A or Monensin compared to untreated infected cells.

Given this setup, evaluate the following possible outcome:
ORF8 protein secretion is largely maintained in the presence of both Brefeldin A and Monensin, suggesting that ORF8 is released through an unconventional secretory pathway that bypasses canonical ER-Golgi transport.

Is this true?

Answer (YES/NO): NO